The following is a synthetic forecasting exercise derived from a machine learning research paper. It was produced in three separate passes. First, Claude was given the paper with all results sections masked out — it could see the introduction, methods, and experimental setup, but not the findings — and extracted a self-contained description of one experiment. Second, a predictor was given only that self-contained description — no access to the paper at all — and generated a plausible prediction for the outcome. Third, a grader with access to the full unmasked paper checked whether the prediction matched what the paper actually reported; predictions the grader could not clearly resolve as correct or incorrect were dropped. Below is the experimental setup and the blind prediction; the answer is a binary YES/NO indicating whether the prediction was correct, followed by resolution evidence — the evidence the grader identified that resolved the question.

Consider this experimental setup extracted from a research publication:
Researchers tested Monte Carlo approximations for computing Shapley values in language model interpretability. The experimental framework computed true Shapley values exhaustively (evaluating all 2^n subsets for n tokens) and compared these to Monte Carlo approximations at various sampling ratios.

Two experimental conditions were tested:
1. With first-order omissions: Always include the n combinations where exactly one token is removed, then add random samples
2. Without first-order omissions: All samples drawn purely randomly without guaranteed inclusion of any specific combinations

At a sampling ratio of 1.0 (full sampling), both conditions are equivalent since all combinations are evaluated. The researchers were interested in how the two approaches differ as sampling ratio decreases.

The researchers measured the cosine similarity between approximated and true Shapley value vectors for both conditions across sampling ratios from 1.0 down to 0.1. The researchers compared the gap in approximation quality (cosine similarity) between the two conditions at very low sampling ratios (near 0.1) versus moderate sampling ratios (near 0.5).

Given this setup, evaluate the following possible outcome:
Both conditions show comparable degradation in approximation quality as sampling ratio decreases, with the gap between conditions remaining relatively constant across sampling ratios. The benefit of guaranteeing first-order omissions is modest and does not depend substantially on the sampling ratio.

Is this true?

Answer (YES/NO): NO